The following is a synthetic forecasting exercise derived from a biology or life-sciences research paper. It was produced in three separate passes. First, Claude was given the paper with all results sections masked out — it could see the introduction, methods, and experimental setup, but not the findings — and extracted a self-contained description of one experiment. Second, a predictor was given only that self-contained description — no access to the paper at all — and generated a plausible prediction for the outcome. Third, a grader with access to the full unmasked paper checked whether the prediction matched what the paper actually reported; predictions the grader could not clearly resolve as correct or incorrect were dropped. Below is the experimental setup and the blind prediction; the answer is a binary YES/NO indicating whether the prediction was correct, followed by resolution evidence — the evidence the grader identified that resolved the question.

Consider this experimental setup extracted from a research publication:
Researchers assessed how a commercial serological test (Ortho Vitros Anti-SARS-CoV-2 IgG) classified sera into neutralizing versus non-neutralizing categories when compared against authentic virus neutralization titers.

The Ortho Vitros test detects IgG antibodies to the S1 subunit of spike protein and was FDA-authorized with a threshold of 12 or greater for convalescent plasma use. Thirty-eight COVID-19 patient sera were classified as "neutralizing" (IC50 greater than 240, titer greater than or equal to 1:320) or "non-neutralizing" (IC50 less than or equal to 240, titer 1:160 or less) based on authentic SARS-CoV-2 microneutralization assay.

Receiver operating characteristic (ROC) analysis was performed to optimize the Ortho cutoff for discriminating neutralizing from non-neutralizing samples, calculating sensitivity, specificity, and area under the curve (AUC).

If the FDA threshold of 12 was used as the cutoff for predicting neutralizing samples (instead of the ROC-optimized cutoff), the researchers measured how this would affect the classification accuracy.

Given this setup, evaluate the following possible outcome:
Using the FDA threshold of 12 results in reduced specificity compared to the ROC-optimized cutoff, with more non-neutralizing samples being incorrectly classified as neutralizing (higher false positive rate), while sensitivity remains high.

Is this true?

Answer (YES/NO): NO